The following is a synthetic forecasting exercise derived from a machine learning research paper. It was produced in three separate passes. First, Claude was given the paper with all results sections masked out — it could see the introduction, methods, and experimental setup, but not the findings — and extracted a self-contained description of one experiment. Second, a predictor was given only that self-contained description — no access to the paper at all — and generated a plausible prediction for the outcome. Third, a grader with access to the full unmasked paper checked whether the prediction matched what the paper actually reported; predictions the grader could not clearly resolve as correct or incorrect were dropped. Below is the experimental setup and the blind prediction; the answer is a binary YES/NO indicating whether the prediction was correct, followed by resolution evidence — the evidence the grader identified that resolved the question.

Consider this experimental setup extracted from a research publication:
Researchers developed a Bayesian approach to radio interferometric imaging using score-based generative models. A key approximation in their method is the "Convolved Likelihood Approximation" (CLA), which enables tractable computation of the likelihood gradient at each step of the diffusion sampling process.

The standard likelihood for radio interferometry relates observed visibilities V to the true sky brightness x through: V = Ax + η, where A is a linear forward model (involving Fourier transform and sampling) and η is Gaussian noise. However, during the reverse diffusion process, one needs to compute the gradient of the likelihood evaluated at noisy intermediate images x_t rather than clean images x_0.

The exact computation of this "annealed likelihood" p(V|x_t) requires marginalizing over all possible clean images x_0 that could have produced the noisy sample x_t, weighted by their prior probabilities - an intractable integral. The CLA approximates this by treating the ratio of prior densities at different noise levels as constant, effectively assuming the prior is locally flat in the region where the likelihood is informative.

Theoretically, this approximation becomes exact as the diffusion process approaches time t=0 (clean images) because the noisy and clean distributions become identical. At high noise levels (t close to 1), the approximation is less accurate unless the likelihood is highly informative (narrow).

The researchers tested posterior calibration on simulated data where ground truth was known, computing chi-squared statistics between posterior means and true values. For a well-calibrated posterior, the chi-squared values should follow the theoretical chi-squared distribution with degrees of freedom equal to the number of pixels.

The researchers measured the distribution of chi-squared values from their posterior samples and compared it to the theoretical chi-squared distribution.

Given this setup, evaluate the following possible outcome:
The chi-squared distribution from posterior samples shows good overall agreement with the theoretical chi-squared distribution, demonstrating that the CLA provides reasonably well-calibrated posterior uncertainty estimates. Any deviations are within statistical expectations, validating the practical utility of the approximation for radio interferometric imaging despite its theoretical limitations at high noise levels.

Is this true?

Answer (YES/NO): NO